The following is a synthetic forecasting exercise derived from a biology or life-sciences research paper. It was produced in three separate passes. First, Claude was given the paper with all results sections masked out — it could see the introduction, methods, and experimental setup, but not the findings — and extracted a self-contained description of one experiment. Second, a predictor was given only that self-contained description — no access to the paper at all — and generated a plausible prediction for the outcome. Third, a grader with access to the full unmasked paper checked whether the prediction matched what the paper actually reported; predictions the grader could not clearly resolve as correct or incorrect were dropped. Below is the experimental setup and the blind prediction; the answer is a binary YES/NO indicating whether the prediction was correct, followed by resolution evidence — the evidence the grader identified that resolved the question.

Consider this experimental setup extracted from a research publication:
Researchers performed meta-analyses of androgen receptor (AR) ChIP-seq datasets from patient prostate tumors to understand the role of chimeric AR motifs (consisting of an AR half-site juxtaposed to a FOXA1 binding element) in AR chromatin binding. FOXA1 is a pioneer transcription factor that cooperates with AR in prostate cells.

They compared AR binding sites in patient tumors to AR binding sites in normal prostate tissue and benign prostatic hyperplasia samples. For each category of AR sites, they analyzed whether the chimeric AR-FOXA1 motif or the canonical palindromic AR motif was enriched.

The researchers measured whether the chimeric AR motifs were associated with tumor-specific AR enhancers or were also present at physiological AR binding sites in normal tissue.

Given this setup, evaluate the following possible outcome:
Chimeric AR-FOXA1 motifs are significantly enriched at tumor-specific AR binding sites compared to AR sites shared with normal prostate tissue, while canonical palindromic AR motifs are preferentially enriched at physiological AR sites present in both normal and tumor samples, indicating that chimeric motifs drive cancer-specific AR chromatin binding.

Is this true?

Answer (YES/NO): YES